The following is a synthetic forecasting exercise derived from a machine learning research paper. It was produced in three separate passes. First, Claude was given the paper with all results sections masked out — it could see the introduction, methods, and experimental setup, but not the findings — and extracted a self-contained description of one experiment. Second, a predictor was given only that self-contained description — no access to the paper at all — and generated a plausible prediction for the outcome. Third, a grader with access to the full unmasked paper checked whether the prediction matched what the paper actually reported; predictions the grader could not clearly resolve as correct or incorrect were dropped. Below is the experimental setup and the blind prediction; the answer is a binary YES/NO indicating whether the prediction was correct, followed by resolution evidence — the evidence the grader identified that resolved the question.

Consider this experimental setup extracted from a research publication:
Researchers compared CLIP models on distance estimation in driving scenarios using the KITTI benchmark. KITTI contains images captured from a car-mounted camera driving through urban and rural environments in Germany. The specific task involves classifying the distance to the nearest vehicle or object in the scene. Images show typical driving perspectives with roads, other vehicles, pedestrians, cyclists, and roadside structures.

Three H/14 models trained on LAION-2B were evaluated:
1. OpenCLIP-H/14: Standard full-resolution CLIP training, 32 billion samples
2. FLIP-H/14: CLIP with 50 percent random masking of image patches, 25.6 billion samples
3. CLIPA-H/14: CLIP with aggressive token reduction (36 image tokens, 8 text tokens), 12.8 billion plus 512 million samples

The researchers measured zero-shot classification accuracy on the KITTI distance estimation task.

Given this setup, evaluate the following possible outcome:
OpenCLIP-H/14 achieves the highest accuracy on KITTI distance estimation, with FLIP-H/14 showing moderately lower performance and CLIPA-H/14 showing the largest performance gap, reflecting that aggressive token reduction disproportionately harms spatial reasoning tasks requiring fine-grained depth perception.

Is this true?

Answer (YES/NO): NO